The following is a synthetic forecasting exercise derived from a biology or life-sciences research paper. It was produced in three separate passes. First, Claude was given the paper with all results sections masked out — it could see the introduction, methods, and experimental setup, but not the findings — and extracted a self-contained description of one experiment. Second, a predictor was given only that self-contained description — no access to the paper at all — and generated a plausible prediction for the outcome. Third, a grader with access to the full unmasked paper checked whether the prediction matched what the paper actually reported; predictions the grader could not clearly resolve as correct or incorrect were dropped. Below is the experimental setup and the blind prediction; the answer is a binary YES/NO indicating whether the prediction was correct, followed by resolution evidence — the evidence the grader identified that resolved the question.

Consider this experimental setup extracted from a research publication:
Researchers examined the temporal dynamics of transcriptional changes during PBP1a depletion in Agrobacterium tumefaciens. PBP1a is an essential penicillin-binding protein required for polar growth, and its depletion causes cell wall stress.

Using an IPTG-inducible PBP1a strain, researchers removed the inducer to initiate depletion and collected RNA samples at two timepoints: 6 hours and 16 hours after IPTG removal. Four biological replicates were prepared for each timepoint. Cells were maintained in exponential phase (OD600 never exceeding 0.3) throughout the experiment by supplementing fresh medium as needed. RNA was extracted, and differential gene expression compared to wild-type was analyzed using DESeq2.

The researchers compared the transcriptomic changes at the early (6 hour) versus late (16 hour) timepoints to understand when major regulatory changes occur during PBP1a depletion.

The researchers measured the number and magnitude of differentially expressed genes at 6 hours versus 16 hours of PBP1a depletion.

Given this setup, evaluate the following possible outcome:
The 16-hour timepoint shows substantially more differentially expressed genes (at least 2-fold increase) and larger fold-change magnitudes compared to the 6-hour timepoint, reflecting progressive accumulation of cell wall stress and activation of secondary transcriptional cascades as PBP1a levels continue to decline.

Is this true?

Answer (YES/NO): YES